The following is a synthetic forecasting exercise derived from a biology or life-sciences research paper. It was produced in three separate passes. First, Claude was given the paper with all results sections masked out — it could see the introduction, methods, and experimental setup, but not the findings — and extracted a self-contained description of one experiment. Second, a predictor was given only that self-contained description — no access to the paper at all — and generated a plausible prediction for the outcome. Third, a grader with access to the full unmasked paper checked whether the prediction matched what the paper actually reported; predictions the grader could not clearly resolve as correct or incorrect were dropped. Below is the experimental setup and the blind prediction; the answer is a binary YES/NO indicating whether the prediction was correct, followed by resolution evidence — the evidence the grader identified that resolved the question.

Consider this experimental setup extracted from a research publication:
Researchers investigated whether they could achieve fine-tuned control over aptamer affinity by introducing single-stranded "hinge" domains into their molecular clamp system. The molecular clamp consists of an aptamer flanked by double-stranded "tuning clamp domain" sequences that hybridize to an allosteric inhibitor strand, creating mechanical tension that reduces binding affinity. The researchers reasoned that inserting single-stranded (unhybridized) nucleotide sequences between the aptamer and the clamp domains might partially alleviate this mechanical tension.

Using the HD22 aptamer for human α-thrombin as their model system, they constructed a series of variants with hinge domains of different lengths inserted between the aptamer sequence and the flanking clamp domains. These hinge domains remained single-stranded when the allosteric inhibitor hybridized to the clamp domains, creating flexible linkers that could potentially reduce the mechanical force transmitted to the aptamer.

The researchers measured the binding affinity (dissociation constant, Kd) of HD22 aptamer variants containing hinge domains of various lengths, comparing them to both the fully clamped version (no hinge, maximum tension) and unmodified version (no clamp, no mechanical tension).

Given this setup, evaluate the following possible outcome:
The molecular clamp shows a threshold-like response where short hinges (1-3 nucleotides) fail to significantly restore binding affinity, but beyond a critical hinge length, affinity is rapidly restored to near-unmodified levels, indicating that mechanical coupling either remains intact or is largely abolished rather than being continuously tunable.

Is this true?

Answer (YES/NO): NO